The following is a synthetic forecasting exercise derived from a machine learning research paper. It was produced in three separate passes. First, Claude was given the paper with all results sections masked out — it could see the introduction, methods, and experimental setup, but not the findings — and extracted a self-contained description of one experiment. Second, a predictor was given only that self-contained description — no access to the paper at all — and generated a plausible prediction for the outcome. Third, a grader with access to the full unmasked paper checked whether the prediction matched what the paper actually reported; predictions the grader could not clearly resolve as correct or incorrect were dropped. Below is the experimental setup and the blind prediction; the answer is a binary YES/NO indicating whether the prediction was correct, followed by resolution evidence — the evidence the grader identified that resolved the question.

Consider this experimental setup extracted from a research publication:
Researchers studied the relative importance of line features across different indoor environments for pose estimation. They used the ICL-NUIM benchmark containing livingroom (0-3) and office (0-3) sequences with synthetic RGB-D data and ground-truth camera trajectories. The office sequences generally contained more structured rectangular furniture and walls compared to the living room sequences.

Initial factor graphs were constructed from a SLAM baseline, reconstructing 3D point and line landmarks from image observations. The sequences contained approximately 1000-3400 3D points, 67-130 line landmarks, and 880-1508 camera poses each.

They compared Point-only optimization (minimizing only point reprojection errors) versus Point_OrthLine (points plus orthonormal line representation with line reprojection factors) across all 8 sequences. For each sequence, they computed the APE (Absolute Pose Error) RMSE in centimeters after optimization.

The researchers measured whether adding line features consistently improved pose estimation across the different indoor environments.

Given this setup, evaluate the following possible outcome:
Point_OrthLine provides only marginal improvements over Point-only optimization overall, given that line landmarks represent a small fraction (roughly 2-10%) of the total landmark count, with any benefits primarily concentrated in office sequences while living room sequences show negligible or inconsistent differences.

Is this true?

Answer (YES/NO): NO